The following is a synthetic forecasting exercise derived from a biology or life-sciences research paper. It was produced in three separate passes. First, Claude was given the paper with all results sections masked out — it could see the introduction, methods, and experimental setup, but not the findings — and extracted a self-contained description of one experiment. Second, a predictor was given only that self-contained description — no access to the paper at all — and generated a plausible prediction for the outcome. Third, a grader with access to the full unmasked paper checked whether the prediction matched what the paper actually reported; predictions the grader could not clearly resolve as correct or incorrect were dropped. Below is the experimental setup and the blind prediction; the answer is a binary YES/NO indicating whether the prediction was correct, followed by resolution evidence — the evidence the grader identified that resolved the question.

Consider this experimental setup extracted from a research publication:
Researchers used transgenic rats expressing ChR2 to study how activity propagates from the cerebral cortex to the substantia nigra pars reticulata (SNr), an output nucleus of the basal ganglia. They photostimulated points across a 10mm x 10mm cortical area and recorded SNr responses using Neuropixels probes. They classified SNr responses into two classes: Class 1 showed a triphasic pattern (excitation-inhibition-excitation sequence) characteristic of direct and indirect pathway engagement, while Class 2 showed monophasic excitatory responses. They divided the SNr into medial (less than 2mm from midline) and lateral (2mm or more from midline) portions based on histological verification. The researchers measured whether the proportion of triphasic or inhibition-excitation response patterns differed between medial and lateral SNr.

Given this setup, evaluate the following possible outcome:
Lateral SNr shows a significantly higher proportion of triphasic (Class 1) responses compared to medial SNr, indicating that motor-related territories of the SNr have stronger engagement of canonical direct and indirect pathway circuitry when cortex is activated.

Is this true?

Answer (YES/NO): YES